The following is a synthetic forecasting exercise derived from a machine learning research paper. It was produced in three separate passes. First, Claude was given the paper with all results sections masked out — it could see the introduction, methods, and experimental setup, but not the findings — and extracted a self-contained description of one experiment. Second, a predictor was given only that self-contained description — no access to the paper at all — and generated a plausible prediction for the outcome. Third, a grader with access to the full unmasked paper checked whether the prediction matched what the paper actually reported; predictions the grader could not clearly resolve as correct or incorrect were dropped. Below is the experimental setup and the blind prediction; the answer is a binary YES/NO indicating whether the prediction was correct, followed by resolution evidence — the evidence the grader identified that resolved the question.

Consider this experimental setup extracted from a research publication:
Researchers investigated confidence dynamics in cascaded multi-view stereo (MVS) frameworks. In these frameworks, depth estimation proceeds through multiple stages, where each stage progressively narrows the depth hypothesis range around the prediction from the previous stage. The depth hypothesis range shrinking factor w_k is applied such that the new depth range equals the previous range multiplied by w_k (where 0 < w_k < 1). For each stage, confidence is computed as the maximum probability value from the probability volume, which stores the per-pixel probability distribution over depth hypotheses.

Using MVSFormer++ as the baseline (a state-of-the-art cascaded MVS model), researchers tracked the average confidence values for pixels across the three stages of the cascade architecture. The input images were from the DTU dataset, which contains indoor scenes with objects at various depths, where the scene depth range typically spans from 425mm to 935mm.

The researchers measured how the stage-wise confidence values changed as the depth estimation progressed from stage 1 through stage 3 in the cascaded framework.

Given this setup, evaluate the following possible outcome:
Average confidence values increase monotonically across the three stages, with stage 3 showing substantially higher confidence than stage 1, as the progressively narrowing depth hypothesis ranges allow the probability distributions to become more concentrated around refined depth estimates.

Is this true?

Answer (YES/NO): NO